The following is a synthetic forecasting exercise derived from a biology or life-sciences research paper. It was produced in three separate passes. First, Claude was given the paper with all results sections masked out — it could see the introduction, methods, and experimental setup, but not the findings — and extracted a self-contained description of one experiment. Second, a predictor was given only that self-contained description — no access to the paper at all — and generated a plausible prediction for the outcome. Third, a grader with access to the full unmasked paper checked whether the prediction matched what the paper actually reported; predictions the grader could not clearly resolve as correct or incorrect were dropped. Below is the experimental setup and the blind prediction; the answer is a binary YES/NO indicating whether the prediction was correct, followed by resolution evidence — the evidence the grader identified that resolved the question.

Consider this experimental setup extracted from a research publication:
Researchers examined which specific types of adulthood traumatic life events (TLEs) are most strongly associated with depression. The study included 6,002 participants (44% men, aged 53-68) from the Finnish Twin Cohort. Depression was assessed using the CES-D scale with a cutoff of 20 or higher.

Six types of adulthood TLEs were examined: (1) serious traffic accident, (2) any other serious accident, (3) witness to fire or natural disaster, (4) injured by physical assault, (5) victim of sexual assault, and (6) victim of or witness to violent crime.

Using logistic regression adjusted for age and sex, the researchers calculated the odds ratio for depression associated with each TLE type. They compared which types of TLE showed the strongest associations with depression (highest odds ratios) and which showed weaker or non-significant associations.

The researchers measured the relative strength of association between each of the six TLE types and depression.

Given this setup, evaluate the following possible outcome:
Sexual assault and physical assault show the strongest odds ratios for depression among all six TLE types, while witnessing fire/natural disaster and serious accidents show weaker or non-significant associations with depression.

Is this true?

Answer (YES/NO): NO